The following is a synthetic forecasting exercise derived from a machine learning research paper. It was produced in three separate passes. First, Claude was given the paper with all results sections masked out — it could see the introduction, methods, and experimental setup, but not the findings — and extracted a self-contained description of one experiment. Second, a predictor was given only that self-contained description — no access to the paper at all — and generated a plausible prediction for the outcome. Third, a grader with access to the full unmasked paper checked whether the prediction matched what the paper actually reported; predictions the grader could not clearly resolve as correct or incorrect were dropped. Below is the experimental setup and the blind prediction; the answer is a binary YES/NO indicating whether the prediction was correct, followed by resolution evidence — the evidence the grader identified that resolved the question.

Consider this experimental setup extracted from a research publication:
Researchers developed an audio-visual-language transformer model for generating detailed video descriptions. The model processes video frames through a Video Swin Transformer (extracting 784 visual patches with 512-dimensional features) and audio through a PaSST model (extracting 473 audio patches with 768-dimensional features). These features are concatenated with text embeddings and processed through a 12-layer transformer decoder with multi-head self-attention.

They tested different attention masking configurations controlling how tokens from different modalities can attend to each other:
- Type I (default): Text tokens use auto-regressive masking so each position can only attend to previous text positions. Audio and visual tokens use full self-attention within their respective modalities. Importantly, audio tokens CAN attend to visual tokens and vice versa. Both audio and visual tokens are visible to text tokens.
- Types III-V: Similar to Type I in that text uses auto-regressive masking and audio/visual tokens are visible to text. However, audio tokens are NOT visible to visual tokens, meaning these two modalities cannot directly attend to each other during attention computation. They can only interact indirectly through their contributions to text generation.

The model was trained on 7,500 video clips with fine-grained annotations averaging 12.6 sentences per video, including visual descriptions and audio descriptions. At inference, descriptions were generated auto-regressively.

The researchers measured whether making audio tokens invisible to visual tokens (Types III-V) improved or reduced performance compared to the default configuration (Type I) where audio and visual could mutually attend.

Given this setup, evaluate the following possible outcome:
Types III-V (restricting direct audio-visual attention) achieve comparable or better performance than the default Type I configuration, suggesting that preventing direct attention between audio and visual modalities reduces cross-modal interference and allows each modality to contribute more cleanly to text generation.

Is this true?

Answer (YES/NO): YES